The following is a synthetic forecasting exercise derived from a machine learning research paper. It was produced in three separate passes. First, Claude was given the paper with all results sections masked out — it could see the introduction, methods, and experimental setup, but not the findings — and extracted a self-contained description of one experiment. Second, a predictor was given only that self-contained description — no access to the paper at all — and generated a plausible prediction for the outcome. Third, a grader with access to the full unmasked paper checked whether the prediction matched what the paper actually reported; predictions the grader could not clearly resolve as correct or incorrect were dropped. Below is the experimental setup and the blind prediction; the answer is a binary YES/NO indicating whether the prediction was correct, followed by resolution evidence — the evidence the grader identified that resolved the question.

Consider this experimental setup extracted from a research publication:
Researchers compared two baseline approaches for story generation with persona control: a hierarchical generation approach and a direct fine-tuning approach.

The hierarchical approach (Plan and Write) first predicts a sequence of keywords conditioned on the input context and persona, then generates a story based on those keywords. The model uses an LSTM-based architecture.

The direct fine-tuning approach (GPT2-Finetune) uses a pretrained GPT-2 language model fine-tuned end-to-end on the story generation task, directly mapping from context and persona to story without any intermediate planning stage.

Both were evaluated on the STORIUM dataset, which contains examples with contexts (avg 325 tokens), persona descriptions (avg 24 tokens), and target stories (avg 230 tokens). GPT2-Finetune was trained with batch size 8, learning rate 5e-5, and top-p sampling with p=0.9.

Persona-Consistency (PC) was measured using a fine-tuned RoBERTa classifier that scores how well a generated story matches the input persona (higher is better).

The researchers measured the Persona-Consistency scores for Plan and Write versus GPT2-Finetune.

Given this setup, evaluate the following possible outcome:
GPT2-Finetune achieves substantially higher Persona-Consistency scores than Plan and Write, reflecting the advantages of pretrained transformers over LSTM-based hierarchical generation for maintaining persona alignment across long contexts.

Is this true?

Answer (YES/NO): YES